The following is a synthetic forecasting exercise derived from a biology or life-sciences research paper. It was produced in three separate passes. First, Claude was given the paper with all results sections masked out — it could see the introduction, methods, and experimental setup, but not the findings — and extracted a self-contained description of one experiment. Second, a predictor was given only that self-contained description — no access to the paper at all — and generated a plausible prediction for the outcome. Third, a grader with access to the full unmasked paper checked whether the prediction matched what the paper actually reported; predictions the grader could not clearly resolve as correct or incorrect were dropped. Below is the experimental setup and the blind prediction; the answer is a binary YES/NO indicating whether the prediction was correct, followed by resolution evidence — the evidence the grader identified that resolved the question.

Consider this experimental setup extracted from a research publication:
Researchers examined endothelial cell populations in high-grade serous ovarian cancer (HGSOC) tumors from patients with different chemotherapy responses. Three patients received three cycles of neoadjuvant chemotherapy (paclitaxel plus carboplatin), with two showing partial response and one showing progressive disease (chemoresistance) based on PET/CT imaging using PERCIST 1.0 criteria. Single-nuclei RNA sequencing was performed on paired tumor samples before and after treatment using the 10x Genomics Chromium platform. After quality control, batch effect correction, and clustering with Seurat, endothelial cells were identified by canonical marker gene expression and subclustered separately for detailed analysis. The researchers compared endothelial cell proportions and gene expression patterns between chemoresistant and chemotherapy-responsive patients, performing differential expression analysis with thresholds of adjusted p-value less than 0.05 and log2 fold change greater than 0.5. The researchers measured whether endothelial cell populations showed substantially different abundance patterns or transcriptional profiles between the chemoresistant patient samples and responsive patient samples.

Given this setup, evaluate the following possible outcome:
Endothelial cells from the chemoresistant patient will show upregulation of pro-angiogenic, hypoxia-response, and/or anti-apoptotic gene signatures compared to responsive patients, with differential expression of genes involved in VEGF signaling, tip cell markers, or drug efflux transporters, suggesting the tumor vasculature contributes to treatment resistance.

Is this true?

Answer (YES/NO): NO